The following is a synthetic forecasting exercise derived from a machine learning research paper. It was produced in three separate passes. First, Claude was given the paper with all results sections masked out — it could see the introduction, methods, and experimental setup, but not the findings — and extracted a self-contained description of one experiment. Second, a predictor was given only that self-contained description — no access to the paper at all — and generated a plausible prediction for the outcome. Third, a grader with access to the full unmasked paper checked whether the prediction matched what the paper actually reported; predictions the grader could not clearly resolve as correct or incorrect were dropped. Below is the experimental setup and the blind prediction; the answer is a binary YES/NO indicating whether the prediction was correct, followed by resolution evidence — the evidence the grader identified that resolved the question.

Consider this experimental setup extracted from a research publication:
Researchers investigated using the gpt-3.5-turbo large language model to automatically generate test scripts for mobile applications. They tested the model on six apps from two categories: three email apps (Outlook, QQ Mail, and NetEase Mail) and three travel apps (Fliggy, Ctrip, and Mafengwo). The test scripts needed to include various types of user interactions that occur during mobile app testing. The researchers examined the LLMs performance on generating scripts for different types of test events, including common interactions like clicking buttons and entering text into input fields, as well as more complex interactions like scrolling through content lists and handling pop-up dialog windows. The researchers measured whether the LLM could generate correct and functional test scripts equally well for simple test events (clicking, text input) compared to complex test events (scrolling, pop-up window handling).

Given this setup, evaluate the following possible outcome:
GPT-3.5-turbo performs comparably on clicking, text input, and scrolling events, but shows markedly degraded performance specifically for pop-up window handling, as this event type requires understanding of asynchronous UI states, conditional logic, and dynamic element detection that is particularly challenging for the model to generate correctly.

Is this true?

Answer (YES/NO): NO